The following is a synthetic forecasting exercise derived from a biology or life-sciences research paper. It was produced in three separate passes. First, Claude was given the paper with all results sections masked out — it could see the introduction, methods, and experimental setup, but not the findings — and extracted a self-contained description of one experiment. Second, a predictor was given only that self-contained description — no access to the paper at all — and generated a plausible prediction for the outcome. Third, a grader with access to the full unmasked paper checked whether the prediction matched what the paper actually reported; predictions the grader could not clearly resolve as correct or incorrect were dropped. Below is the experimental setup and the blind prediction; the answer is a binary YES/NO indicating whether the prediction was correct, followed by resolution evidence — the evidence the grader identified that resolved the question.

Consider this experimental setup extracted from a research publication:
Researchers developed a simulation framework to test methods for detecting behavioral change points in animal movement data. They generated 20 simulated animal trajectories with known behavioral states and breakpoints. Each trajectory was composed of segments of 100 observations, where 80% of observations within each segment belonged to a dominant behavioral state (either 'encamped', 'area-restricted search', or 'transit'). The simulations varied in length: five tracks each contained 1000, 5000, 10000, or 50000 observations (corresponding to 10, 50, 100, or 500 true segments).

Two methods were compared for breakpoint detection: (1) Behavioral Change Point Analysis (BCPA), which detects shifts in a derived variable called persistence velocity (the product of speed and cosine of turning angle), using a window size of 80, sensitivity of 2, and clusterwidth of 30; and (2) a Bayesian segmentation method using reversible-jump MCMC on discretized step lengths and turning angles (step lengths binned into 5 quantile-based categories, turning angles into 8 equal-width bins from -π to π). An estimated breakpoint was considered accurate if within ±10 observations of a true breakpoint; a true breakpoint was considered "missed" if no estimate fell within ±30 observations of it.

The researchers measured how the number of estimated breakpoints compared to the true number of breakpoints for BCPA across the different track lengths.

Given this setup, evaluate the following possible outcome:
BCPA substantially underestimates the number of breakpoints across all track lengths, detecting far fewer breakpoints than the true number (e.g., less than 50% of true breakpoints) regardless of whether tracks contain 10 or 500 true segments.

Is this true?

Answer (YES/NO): NO